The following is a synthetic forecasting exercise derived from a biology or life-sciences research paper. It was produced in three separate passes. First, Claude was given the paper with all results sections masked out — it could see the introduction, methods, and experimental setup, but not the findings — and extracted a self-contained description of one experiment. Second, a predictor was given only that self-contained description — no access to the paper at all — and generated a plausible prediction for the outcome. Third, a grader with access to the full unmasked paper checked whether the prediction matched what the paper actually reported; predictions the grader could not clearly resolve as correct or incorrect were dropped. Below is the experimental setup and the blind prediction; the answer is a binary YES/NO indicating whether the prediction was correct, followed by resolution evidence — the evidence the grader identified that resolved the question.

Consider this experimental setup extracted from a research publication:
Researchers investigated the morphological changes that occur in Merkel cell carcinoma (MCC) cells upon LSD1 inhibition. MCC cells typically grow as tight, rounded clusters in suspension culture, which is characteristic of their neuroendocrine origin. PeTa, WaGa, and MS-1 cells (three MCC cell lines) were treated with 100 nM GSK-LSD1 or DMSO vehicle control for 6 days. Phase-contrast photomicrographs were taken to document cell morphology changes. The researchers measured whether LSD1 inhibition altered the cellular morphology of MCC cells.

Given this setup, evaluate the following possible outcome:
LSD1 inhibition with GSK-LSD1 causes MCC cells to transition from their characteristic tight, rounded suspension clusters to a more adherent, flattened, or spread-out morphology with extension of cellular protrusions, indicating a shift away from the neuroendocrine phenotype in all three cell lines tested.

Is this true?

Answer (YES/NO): NO